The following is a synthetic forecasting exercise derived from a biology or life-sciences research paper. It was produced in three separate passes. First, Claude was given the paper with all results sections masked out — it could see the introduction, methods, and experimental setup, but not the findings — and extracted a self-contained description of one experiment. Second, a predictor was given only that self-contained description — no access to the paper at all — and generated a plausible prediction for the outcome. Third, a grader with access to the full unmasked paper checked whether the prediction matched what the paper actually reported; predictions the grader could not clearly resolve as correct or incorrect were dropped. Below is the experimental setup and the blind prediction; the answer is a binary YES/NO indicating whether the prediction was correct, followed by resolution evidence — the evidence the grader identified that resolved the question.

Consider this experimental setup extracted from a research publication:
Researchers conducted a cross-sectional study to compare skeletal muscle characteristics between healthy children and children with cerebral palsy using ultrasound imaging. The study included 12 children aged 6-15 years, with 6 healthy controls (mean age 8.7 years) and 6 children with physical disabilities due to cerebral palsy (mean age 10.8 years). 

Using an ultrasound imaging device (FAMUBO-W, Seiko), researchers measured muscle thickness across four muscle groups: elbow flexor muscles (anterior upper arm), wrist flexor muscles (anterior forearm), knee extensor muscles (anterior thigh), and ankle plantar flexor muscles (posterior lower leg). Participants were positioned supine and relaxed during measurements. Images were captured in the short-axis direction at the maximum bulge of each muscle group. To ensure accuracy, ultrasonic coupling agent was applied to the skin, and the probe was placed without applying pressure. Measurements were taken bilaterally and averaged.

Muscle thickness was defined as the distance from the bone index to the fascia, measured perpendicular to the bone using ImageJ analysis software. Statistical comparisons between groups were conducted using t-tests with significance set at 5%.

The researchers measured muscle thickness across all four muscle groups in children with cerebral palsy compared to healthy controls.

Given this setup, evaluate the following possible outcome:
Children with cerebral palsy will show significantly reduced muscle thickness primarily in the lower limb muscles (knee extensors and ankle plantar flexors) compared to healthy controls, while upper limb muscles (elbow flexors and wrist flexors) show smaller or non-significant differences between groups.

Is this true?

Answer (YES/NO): NO